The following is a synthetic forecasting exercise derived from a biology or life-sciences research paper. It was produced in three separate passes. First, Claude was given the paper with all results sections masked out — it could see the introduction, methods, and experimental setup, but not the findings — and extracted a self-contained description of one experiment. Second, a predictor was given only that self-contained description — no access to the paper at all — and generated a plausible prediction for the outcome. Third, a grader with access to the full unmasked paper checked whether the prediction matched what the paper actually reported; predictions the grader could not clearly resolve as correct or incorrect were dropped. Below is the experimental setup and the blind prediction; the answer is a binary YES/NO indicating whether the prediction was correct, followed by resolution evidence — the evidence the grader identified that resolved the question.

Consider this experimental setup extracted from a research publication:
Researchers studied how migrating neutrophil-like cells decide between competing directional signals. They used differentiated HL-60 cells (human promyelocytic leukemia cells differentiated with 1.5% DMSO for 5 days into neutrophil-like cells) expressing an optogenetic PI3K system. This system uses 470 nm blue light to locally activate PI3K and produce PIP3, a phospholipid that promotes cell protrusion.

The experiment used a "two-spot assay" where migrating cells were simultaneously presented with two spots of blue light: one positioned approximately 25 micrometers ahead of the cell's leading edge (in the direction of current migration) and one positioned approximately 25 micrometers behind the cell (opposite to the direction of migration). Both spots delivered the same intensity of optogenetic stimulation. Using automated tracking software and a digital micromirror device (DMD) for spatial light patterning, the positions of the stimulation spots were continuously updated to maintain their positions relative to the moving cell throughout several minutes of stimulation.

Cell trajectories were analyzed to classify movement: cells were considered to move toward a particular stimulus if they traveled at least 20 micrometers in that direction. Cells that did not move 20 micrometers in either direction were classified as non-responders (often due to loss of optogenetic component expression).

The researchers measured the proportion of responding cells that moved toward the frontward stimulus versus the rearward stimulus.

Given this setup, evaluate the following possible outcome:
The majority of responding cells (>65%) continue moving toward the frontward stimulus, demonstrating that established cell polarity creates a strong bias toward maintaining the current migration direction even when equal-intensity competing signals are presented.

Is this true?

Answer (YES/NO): YES